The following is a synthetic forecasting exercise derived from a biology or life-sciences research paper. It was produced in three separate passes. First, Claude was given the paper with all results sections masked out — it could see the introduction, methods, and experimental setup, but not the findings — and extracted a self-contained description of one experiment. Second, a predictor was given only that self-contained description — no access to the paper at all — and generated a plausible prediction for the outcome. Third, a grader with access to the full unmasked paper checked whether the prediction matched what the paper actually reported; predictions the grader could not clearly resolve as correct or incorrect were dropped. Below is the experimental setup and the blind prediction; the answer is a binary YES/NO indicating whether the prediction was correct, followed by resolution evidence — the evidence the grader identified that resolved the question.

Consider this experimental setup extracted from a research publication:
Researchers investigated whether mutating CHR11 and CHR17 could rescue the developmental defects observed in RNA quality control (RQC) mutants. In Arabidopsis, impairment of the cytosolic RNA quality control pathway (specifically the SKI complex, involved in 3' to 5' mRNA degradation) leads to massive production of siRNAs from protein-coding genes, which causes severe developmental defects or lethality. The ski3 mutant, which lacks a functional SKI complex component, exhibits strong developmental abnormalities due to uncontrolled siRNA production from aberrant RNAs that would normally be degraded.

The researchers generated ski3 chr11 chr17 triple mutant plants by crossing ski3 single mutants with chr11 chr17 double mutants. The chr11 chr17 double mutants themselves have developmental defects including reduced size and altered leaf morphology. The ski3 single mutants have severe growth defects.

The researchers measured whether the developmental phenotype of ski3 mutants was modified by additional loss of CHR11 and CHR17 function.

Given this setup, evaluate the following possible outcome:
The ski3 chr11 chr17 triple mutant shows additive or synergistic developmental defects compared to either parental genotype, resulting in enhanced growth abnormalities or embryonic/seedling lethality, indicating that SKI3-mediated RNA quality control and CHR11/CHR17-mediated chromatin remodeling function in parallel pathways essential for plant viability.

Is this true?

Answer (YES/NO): NO